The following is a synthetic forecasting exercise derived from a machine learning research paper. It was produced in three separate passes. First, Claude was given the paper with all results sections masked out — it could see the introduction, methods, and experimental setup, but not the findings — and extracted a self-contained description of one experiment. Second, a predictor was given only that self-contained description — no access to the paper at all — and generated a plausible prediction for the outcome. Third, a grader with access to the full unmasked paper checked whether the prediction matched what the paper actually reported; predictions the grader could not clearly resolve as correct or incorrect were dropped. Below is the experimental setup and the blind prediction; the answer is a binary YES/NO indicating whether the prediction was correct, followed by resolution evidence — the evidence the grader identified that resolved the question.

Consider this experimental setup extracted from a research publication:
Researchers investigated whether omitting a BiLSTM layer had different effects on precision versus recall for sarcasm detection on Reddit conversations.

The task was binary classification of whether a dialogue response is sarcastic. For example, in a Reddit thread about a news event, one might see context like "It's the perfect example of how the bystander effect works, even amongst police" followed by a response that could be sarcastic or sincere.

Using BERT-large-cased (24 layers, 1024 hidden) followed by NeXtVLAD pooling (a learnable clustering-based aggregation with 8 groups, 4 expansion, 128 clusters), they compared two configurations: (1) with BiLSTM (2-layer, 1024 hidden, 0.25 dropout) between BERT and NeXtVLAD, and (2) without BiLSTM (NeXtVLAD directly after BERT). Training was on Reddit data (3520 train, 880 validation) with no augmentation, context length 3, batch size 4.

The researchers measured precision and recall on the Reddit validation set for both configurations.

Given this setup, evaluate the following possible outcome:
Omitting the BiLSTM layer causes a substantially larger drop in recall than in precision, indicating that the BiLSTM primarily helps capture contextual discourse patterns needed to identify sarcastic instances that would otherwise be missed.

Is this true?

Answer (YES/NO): NO